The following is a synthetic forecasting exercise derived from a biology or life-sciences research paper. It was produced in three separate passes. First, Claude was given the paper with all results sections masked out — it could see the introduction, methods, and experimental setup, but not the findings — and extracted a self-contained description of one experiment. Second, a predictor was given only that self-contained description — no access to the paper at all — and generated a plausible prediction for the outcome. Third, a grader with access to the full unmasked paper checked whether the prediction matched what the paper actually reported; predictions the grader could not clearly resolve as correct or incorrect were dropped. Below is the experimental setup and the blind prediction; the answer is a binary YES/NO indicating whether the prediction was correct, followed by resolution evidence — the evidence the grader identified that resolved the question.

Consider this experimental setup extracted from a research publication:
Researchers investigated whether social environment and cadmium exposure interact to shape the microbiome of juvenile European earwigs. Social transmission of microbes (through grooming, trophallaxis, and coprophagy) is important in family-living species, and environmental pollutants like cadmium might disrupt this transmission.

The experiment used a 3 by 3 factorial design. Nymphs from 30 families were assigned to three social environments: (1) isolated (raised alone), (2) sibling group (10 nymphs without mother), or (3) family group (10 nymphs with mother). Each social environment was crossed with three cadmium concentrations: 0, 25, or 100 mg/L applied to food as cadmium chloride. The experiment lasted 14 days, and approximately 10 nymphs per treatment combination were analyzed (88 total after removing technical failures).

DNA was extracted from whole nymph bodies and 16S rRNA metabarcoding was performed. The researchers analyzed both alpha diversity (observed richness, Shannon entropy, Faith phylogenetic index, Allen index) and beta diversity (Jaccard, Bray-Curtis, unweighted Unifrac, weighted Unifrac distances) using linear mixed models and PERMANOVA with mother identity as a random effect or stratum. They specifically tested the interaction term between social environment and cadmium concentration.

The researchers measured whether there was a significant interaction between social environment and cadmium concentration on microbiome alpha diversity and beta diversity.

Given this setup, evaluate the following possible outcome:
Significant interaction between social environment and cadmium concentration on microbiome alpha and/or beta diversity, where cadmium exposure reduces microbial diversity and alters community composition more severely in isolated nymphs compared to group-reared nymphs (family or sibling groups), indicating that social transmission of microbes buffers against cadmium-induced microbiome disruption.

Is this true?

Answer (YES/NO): NO